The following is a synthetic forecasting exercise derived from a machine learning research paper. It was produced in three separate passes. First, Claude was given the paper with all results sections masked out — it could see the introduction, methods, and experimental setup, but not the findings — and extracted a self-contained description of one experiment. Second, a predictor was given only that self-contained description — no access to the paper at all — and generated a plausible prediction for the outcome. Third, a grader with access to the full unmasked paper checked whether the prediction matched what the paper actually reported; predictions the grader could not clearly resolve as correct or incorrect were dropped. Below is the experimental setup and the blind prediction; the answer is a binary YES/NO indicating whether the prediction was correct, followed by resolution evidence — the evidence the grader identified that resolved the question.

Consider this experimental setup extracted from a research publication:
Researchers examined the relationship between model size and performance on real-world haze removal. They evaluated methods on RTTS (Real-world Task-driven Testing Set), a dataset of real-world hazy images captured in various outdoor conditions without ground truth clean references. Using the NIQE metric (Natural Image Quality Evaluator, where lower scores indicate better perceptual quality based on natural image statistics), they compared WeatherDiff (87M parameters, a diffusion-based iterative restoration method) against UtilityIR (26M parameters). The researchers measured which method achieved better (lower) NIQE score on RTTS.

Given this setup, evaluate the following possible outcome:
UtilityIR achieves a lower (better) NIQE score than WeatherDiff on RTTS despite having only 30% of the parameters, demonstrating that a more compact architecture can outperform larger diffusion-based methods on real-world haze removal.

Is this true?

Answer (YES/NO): YES